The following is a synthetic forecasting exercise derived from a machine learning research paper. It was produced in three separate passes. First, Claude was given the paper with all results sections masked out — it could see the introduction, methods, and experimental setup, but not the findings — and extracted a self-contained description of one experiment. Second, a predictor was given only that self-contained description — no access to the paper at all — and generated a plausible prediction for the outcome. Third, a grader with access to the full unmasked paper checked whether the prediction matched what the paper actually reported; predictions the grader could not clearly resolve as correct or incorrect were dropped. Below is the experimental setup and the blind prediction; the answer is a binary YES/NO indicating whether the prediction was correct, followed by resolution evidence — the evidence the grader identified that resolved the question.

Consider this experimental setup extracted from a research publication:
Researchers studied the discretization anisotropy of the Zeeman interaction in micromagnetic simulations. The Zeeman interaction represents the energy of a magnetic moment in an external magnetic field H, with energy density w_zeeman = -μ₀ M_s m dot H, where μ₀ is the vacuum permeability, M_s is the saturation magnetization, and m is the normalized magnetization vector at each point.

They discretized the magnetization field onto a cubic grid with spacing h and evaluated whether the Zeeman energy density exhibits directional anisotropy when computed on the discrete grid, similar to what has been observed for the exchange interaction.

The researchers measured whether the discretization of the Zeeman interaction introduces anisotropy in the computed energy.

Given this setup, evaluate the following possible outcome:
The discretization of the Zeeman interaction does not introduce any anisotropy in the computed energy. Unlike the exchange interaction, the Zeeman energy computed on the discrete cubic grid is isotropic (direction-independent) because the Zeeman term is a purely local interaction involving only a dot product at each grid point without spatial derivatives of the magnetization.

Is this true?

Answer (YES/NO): YES